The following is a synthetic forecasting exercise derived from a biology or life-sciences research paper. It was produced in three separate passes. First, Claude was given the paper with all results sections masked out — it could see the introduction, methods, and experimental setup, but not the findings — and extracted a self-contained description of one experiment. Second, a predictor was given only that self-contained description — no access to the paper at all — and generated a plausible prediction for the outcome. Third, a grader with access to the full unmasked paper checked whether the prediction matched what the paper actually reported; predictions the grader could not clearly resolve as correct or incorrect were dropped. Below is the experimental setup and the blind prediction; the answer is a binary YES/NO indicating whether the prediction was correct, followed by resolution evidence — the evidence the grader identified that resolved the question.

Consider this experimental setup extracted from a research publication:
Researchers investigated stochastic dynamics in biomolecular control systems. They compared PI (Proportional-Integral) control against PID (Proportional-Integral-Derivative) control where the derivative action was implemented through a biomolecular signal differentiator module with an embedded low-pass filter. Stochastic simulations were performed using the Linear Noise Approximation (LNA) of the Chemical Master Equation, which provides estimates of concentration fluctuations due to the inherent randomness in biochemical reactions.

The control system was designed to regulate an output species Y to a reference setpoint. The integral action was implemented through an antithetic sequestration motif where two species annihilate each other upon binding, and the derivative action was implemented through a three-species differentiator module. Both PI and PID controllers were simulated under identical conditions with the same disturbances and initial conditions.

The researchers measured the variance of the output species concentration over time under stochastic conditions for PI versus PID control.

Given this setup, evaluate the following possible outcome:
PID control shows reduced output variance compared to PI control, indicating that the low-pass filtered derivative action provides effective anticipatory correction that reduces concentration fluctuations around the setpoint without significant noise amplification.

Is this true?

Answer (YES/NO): YES